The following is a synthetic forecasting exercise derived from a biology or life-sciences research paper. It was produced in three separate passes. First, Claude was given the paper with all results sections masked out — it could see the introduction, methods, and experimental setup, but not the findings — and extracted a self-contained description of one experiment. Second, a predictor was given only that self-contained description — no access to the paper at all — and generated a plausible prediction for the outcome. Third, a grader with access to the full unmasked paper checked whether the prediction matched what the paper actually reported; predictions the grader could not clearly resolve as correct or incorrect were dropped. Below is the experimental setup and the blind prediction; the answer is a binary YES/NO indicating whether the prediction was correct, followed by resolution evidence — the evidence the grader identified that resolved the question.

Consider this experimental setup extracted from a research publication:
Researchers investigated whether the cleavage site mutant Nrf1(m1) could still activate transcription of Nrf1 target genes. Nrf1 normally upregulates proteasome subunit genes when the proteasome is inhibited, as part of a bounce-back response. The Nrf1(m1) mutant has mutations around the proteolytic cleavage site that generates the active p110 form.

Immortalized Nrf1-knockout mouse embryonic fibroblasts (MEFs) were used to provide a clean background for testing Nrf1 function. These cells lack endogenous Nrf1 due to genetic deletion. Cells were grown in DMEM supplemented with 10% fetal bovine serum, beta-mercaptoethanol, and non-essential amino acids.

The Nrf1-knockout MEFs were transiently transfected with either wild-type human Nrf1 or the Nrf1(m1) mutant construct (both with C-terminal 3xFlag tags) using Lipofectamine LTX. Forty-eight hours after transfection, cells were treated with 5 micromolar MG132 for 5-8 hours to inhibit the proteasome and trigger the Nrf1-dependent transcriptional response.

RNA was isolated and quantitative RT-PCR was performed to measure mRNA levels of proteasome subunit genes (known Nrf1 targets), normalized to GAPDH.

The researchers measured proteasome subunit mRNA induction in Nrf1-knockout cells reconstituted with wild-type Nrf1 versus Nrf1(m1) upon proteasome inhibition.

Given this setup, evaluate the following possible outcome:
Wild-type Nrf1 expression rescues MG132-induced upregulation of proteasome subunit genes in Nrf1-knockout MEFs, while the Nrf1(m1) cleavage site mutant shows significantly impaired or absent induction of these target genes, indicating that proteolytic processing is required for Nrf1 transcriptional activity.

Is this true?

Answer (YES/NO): YES